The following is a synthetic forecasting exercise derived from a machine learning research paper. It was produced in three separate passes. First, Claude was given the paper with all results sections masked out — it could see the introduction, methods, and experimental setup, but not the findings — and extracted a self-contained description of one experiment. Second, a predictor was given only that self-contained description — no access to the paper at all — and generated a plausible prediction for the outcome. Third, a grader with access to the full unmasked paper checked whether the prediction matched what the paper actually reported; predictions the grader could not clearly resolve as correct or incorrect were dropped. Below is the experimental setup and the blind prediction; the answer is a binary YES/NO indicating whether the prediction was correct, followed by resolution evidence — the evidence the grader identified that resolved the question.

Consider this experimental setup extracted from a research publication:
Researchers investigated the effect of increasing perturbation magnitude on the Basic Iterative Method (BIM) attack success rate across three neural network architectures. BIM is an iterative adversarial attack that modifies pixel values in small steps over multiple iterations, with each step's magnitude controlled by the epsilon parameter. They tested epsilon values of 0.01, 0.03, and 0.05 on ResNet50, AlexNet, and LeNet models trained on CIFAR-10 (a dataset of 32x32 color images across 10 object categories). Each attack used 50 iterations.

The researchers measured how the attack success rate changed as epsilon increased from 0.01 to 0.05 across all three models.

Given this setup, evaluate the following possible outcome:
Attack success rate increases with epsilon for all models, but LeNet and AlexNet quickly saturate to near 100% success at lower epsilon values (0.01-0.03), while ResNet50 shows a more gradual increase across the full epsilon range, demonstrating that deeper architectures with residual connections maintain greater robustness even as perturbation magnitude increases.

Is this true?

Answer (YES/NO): NO